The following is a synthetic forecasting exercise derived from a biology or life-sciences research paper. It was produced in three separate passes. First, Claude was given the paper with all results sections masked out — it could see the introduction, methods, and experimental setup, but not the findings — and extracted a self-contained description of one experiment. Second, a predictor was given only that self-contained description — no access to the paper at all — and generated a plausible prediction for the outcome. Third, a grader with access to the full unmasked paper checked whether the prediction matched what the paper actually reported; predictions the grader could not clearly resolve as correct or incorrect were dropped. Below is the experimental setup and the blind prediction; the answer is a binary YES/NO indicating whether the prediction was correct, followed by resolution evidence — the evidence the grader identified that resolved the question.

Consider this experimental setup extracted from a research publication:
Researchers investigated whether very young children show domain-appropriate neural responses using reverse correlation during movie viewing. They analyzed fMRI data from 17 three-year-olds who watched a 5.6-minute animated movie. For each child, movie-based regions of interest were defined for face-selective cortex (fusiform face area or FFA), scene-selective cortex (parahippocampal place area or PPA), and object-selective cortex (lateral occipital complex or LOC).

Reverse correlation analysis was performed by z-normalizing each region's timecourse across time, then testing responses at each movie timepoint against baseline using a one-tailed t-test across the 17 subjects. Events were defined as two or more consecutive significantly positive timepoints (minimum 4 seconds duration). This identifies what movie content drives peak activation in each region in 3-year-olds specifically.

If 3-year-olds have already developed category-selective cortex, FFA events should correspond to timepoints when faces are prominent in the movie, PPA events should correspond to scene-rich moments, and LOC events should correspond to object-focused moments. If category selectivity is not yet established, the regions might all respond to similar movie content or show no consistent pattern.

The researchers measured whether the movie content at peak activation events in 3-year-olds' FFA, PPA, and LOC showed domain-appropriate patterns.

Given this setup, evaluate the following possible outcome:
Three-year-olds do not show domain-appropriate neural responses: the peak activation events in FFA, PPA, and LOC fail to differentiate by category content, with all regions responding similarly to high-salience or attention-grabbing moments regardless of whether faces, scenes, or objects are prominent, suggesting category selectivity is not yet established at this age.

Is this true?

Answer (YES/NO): NO